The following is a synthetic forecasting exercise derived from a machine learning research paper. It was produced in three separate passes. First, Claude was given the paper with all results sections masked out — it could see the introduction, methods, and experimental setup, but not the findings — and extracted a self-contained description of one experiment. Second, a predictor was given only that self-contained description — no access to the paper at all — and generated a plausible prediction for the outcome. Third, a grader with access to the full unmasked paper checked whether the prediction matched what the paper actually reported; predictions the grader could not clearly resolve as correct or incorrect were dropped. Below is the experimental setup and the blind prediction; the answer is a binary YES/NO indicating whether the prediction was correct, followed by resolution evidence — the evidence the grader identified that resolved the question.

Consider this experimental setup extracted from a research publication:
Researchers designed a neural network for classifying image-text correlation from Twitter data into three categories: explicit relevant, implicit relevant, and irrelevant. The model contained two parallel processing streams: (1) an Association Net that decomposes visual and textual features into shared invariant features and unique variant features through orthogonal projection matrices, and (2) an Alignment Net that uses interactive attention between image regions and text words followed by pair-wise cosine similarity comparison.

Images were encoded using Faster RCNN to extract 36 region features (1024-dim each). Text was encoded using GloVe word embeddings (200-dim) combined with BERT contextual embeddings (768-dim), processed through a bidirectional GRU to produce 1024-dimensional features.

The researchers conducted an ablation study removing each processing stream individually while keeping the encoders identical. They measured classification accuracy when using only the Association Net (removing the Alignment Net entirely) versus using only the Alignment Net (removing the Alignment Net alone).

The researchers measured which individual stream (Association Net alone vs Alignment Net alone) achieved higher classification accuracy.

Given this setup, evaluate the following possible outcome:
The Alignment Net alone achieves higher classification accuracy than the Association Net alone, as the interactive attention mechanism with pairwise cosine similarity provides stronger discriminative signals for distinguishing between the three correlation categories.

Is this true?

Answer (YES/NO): NO